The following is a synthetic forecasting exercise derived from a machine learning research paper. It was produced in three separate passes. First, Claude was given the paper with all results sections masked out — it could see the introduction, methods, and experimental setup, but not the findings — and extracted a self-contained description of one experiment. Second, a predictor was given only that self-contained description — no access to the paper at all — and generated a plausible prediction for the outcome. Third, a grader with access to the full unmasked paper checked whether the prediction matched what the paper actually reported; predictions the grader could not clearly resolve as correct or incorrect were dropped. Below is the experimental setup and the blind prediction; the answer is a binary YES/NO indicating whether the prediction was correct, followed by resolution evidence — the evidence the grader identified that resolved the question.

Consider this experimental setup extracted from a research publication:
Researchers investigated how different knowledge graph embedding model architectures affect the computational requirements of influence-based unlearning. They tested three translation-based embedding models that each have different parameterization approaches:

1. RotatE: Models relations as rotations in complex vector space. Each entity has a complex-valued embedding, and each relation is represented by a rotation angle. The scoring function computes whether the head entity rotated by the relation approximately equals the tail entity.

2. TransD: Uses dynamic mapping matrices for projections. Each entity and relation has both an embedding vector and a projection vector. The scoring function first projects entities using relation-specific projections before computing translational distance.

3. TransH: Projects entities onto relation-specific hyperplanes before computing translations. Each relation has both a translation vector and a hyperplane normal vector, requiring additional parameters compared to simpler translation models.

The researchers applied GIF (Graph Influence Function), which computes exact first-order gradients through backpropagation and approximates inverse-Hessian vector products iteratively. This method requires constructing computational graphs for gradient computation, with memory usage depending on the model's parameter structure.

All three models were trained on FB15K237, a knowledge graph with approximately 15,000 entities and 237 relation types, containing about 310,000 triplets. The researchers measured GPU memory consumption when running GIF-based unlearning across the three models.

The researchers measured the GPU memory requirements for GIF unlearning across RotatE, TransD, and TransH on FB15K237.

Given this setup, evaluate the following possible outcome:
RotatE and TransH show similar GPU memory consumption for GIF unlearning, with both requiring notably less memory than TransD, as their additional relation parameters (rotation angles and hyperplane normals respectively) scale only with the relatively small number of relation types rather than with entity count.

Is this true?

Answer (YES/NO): NO